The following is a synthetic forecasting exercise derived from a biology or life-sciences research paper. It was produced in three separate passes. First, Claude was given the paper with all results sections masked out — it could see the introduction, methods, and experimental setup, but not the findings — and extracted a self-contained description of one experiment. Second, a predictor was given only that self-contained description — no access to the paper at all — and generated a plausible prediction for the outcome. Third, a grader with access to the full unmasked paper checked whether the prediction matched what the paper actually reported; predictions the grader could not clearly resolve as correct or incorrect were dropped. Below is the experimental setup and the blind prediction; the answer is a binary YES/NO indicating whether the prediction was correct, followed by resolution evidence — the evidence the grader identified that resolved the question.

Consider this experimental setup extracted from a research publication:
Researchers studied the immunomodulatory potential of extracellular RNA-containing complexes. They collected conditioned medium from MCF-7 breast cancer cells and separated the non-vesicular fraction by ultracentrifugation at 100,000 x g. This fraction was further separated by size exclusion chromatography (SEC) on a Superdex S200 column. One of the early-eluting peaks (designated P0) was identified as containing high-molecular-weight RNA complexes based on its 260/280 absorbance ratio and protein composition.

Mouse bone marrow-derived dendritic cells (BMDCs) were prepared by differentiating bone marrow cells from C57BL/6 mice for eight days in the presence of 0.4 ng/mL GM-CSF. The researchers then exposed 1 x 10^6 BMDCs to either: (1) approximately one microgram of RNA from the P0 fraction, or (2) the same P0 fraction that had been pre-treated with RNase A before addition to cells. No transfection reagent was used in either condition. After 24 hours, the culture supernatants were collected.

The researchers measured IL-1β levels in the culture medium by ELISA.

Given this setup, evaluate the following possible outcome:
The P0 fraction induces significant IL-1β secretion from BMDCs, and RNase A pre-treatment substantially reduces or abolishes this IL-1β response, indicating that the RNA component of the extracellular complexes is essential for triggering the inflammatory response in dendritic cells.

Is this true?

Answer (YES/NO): YES